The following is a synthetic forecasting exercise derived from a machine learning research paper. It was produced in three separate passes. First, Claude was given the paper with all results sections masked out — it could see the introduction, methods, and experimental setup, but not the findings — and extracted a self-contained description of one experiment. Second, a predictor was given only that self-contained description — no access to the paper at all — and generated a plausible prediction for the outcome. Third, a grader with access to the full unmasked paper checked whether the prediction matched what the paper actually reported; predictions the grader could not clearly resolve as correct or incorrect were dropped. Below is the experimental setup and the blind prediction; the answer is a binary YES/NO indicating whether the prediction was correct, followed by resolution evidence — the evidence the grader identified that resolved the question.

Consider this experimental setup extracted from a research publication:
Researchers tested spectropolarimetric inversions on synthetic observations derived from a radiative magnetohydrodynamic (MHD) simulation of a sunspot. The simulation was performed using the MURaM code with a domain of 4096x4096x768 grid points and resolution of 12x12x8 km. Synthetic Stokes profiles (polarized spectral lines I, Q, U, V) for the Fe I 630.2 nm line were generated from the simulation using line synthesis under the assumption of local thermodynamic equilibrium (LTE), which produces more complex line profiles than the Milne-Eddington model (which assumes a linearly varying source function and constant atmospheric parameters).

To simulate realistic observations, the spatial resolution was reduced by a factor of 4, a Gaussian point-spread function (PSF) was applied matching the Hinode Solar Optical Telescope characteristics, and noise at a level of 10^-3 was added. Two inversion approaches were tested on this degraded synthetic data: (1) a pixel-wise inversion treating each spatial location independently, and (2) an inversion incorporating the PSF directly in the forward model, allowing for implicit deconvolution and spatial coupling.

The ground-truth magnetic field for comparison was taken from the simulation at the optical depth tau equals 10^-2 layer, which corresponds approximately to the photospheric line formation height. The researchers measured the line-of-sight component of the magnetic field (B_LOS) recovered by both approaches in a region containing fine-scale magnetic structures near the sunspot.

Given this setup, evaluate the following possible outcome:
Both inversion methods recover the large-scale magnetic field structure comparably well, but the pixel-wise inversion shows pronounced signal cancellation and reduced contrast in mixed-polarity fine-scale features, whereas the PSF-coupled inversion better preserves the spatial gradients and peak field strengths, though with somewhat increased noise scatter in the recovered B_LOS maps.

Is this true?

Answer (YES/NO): NO